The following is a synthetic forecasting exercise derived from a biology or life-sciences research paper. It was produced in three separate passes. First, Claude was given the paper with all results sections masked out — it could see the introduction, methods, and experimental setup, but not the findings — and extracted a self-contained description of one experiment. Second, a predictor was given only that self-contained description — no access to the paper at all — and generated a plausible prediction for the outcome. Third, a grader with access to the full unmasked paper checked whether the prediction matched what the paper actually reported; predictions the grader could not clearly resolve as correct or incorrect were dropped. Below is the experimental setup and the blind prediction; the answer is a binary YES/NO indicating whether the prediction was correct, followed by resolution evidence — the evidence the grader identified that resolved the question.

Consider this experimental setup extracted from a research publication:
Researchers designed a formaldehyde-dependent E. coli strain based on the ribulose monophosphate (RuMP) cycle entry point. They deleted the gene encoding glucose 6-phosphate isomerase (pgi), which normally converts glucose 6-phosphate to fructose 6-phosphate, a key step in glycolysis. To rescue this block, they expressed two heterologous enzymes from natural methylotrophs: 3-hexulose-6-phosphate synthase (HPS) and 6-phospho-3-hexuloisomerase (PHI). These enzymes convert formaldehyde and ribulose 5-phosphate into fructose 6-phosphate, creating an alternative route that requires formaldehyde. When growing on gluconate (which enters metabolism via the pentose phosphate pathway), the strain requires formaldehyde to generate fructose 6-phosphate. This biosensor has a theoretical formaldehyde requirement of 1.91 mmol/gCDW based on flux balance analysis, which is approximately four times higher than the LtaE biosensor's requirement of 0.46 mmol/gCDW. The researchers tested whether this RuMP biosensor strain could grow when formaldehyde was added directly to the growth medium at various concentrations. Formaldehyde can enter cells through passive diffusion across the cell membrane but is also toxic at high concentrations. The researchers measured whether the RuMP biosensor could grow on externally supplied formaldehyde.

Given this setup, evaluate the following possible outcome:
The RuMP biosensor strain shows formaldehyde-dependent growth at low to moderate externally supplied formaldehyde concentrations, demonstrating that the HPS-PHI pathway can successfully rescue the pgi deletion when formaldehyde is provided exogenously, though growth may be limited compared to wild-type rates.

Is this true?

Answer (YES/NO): NO